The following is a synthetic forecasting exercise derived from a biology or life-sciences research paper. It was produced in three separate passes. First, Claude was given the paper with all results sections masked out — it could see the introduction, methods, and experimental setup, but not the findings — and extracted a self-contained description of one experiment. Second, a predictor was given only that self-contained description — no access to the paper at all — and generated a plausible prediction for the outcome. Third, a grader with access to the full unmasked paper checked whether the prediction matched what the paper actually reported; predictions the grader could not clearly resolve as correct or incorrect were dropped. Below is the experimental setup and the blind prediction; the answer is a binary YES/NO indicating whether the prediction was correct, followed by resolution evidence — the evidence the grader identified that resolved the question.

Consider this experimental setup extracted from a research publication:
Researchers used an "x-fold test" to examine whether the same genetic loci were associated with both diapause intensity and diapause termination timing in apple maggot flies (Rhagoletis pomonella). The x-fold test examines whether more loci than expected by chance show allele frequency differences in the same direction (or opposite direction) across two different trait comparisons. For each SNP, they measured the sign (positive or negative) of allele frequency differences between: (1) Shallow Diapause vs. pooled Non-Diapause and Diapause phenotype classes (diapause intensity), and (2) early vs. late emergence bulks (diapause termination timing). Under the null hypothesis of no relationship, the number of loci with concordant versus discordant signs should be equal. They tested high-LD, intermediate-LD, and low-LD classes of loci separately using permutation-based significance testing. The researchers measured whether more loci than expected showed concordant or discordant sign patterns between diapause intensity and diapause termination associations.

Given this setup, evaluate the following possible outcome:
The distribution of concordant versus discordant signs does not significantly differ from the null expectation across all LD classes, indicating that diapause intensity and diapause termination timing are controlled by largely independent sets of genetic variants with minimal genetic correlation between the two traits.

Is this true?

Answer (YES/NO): NO